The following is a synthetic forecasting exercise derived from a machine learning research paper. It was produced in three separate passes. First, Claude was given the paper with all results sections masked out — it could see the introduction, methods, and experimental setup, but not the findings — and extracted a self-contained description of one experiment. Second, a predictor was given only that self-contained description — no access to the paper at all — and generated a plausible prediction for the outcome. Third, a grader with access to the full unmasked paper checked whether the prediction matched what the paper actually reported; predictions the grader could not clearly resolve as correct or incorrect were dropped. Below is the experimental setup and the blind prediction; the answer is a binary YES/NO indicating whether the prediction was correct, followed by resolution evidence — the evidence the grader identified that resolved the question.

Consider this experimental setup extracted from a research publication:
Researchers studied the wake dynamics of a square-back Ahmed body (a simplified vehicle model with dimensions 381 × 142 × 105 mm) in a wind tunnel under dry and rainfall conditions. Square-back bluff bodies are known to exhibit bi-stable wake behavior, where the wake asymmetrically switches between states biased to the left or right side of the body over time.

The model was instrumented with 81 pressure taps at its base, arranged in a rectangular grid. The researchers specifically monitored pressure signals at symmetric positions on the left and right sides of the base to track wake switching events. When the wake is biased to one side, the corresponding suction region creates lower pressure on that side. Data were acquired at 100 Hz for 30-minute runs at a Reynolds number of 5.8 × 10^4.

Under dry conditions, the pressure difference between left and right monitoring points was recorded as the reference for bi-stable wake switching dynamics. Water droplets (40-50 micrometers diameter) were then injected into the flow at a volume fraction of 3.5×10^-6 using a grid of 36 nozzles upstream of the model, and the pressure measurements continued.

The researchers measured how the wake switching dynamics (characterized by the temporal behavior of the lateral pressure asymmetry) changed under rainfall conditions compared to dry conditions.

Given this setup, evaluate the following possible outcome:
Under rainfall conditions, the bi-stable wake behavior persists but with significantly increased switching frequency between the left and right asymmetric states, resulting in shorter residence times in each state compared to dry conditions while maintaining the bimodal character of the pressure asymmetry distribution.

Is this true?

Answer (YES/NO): NO